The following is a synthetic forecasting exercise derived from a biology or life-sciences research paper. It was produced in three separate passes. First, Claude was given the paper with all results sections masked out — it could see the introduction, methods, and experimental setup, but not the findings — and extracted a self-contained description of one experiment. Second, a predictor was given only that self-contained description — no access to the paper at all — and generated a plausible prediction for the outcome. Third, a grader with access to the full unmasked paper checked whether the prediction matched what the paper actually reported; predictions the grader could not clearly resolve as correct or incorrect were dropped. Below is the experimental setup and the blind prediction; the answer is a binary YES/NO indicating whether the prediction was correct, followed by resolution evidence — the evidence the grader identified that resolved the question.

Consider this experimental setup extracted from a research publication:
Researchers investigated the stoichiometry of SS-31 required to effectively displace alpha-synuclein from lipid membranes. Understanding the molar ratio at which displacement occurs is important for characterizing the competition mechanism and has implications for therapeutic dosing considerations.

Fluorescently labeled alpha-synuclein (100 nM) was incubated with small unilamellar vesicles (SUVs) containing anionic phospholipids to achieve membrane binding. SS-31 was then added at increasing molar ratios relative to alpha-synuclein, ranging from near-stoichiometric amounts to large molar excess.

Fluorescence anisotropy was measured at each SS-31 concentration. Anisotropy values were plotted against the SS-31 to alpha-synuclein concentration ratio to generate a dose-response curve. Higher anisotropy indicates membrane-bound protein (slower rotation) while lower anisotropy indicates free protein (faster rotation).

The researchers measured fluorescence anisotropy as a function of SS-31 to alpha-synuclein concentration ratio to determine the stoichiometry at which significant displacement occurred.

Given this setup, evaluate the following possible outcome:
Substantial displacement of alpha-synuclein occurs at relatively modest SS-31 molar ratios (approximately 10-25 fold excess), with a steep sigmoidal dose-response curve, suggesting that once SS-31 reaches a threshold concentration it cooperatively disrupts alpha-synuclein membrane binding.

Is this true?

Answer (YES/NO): NO